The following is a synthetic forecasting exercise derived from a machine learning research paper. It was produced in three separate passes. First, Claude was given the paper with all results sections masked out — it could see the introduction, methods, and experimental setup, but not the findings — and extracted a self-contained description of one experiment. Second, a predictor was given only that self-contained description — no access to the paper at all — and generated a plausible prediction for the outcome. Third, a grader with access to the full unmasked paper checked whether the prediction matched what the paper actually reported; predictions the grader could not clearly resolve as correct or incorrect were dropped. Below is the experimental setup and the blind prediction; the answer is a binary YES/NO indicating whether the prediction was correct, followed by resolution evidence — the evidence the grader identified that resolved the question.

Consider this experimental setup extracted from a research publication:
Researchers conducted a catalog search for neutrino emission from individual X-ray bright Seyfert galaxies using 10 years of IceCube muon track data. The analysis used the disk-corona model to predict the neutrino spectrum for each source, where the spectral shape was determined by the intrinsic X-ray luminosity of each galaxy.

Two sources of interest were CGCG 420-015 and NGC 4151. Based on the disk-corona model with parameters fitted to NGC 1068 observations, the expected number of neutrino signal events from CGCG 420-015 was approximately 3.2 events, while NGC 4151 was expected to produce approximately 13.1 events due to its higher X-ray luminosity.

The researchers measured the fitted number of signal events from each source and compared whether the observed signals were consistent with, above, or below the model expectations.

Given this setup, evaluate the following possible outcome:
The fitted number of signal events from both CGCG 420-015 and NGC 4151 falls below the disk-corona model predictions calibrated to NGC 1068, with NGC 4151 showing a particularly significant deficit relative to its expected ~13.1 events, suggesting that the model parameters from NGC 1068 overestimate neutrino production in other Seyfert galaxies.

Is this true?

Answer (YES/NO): NO